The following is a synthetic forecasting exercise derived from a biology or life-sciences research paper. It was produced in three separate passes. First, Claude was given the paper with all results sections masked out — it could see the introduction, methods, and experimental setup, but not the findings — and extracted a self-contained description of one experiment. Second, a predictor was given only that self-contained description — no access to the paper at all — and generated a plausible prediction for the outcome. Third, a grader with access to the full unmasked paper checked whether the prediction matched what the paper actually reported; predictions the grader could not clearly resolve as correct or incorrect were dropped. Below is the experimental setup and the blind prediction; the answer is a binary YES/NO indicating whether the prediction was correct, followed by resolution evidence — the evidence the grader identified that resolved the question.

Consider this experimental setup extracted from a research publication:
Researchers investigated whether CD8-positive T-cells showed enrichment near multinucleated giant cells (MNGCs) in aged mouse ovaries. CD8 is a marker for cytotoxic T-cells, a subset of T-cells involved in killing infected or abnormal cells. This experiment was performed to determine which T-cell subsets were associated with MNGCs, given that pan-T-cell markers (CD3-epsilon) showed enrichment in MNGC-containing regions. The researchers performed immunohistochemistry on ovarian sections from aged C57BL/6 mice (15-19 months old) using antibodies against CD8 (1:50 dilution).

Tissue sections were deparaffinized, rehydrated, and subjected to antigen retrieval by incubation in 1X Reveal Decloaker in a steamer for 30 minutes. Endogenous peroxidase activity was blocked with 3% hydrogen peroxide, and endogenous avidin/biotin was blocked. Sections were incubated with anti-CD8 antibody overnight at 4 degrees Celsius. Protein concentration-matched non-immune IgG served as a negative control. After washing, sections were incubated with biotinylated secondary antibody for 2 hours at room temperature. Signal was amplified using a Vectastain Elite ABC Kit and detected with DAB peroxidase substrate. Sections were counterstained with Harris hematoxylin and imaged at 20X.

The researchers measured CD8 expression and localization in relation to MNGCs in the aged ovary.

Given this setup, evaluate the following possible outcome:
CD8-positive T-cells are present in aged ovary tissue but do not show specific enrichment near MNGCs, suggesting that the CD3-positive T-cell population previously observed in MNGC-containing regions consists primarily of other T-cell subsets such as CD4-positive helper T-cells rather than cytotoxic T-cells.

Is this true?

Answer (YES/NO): NO